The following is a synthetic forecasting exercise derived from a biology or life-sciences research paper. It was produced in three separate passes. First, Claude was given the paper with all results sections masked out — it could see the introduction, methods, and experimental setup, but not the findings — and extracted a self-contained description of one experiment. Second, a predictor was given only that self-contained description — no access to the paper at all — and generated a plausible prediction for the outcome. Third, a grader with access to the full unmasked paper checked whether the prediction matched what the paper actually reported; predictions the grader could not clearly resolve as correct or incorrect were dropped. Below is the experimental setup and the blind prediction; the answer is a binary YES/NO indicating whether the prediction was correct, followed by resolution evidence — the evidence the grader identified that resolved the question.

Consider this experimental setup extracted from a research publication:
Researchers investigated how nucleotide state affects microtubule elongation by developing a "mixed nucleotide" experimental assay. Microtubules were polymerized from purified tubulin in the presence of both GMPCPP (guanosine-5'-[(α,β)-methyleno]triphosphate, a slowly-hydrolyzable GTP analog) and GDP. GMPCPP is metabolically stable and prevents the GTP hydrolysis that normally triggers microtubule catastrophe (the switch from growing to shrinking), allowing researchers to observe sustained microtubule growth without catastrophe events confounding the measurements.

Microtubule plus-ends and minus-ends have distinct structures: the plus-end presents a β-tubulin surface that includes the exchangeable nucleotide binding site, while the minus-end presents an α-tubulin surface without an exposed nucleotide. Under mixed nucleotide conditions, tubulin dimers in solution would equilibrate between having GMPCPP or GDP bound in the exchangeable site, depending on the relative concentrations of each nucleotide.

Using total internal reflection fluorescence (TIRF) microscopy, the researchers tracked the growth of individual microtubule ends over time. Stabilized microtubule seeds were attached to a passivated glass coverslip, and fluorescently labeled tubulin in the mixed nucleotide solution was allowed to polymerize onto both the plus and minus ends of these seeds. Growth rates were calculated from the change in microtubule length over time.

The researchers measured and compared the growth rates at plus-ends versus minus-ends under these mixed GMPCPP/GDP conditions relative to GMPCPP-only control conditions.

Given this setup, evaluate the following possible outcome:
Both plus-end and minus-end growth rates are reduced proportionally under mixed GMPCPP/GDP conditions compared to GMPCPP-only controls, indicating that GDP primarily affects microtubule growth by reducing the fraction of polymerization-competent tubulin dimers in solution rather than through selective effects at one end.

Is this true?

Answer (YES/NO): NO